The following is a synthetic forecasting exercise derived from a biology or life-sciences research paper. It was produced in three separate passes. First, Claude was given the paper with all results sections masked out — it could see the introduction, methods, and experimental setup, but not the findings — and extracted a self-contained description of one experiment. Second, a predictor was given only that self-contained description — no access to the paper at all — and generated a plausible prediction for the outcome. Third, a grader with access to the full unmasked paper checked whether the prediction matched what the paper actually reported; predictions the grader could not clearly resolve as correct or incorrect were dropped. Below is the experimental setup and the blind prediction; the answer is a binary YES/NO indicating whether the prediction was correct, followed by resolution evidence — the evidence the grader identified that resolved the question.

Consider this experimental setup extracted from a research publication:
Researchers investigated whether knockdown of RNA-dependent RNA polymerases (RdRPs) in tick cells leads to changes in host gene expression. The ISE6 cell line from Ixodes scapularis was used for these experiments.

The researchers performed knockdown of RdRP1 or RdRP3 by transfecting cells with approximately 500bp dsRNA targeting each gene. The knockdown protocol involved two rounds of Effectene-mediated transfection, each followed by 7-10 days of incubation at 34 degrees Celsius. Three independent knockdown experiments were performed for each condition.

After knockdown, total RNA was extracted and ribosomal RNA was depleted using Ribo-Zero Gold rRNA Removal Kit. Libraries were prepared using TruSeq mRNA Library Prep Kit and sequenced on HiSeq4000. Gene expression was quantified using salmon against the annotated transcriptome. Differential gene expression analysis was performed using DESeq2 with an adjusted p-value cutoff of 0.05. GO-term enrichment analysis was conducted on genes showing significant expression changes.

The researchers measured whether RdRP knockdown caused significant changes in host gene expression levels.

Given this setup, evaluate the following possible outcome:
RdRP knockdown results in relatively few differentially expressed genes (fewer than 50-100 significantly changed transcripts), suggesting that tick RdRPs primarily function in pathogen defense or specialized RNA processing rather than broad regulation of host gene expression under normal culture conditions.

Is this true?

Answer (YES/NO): YES